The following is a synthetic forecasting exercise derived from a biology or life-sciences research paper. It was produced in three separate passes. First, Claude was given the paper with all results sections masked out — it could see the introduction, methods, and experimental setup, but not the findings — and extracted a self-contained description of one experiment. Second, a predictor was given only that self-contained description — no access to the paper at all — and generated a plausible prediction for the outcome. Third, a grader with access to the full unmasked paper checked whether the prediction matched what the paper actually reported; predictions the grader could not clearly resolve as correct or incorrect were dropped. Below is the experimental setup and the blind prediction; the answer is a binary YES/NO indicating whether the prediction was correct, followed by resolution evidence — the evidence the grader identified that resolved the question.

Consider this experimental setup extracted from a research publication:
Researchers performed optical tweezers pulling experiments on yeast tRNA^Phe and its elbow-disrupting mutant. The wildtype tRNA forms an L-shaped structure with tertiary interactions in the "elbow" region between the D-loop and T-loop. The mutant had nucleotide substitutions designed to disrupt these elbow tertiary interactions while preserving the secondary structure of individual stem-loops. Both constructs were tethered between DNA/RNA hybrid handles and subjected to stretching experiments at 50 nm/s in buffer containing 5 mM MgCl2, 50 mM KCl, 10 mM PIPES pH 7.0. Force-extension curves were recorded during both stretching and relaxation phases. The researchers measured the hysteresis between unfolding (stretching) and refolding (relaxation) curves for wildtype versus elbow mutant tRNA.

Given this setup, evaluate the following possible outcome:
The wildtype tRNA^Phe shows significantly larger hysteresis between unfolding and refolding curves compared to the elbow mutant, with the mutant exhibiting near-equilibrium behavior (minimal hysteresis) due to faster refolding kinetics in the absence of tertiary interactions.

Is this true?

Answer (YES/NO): YES